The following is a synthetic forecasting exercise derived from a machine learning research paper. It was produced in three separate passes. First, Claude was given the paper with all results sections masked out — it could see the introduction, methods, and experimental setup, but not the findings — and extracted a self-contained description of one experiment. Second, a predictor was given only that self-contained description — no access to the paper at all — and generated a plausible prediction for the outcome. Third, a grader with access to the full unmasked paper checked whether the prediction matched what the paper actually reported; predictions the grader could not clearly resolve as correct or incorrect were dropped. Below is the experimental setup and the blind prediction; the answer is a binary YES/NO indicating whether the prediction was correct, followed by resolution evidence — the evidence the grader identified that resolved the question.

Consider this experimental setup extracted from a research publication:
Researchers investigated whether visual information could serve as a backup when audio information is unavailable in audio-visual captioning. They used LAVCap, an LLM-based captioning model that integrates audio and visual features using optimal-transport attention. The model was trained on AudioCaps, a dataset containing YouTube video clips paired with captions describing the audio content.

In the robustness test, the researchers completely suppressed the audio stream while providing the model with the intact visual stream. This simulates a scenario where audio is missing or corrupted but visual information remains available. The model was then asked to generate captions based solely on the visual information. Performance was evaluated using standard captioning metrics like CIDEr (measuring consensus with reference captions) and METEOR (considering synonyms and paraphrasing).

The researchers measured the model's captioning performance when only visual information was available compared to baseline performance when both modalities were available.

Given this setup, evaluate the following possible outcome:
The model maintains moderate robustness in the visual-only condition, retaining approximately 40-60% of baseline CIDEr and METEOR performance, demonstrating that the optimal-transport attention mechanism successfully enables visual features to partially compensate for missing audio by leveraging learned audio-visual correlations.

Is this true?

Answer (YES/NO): YES